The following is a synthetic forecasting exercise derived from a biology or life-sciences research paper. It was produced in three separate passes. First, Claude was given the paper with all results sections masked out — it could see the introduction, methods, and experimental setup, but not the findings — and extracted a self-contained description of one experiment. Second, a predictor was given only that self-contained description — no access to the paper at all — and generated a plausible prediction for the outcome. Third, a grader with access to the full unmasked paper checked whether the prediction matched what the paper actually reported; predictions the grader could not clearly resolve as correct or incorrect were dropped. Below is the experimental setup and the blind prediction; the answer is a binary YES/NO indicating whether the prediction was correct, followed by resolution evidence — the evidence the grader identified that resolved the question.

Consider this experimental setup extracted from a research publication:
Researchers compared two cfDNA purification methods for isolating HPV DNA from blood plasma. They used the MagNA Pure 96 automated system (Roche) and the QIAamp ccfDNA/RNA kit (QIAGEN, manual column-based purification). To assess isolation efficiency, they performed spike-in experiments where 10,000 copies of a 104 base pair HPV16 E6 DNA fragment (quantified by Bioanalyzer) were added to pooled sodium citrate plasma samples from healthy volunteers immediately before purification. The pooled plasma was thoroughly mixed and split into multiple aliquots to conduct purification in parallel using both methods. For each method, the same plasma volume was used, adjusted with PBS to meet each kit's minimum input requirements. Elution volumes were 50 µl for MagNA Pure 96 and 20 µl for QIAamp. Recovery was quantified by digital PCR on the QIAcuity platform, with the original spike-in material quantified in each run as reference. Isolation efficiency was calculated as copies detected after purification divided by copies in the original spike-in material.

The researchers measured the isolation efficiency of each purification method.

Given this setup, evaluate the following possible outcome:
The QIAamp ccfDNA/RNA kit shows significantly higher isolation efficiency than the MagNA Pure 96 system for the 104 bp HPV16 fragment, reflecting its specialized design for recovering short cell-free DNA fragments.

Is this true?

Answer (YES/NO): NO